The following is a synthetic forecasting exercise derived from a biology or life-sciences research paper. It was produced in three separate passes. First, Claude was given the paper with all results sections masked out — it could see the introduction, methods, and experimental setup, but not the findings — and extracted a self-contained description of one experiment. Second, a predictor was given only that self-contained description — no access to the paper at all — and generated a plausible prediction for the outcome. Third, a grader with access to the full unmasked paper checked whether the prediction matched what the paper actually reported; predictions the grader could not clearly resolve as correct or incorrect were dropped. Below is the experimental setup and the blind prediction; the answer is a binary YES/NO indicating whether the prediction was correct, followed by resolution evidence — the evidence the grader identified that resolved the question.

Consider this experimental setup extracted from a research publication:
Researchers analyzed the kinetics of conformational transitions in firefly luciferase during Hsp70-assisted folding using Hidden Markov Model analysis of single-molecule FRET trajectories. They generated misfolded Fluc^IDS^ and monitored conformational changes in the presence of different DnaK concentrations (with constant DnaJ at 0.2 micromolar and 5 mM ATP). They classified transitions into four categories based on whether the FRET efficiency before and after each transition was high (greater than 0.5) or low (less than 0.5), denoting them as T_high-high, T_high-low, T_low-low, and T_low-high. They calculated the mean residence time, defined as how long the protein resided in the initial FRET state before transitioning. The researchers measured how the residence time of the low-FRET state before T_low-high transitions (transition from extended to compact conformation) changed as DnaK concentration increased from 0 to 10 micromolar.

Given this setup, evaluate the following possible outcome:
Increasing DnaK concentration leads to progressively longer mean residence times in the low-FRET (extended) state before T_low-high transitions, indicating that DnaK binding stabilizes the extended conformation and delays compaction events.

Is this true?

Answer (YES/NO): YES